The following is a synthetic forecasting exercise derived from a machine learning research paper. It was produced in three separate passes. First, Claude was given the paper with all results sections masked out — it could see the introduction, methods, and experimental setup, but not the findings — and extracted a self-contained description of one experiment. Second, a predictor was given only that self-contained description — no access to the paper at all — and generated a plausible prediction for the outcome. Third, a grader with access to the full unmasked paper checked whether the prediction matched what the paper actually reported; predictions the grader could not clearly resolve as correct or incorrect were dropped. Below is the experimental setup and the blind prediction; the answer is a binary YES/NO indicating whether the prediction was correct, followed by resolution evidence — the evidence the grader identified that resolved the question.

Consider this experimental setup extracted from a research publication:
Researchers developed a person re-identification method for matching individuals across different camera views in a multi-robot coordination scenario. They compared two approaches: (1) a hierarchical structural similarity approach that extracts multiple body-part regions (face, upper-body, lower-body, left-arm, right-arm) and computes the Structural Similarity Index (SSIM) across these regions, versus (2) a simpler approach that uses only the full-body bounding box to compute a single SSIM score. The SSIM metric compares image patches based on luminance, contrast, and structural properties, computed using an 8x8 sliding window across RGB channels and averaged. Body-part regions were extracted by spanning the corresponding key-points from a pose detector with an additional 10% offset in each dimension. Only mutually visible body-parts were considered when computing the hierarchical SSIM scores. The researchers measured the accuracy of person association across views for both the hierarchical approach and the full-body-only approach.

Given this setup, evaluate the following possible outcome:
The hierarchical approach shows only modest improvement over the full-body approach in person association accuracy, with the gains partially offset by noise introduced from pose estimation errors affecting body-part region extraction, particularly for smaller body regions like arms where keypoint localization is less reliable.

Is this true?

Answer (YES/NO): NO